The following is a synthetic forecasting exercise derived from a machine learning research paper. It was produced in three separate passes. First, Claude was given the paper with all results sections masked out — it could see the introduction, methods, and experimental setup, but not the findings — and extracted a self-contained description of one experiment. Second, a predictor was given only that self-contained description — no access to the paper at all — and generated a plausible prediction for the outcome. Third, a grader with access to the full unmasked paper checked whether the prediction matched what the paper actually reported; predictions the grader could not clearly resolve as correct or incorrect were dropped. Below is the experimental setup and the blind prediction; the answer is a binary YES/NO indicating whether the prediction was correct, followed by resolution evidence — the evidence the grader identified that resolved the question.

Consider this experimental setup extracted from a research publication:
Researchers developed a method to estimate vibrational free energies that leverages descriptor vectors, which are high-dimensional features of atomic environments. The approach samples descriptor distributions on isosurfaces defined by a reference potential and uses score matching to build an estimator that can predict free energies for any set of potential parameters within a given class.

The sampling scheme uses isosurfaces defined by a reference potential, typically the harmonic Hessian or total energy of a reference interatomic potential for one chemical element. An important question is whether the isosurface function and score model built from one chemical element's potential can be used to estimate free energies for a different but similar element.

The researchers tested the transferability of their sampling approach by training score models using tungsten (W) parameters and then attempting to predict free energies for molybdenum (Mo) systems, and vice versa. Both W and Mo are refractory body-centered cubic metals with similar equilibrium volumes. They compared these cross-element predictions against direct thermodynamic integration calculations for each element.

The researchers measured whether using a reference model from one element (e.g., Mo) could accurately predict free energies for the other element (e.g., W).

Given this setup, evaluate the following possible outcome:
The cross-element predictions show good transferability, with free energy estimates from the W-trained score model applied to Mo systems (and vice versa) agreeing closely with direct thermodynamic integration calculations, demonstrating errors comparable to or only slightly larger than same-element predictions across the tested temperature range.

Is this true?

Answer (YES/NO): NO